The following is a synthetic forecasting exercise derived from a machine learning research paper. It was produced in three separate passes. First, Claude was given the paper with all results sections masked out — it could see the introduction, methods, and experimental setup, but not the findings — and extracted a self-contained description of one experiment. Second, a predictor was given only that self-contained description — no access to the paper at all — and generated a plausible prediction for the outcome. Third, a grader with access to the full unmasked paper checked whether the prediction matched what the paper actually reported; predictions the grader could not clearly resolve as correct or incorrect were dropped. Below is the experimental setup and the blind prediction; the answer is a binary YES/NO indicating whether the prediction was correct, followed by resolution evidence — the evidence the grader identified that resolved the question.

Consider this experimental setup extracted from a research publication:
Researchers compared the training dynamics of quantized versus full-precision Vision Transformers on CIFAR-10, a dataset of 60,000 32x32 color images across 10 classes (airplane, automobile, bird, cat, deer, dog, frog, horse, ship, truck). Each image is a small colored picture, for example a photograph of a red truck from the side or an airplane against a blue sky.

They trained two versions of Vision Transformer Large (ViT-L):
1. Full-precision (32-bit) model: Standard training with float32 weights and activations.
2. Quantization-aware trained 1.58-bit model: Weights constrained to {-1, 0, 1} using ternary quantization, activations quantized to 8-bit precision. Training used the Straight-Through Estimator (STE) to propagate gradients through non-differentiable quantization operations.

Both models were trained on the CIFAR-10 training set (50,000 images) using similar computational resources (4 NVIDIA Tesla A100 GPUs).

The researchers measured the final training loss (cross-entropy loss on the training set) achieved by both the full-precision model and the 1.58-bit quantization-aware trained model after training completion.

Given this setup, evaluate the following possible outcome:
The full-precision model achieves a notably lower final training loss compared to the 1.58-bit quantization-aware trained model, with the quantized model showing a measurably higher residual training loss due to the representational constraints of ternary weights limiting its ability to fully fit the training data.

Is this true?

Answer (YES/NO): NO